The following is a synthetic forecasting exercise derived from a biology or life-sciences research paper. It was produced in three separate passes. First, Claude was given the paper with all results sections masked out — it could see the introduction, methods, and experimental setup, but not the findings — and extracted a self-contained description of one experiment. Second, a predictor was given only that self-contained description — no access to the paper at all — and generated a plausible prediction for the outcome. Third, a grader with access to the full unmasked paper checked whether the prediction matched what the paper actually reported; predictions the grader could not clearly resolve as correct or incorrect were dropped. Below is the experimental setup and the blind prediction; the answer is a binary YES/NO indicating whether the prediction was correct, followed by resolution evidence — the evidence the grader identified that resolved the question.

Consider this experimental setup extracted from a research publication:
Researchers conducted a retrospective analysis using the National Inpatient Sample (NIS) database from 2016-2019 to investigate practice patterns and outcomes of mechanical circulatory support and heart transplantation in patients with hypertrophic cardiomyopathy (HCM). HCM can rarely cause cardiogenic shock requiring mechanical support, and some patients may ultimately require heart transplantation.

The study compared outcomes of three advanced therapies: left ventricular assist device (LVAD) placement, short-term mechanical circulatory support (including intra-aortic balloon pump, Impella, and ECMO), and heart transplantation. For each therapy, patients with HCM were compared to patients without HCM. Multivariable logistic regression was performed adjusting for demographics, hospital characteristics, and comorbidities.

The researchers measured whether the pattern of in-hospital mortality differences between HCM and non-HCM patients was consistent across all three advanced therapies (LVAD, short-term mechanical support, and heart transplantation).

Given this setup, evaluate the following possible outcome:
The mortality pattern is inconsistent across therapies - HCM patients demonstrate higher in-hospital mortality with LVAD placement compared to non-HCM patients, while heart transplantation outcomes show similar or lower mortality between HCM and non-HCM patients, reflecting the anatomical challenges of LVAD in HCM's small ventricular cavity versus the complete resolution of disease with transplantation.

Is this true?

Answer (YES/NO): YES